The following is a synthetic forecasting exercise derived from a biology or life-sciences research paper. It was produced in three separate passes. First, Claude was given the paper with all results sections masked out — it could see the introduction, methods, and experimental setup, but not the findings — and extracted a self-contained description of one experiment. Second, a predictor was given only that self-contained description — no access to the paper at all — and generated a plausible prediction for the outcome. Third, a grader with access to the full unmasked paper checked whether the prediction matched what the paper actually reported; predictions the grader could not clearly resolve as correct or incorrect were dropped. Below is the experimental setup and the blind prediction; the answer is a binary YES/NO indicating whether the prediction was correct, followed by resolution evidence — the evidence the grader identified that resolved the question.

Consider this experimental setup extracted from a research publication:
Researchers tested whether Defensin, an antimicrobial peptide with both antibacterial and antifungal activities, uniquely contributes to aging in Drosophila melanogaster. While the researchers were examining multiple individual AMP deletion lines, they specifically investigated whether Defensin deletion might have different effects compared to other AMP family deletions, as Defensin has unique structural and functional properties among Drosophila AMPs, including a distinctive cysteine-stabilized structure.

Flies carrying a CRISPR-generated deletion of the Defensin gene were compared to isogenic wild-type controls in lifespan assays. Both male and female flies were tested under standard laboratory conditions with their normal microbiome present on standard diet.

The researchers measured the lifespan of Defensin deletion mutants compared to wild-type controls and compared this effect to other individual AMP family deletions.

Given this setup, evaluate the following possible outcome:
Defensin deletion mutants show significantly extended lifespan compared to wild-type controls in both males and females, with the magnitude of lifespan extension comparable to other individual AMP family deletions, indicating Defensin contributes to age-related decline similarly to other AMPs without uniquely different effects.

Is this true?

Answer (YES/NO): NO